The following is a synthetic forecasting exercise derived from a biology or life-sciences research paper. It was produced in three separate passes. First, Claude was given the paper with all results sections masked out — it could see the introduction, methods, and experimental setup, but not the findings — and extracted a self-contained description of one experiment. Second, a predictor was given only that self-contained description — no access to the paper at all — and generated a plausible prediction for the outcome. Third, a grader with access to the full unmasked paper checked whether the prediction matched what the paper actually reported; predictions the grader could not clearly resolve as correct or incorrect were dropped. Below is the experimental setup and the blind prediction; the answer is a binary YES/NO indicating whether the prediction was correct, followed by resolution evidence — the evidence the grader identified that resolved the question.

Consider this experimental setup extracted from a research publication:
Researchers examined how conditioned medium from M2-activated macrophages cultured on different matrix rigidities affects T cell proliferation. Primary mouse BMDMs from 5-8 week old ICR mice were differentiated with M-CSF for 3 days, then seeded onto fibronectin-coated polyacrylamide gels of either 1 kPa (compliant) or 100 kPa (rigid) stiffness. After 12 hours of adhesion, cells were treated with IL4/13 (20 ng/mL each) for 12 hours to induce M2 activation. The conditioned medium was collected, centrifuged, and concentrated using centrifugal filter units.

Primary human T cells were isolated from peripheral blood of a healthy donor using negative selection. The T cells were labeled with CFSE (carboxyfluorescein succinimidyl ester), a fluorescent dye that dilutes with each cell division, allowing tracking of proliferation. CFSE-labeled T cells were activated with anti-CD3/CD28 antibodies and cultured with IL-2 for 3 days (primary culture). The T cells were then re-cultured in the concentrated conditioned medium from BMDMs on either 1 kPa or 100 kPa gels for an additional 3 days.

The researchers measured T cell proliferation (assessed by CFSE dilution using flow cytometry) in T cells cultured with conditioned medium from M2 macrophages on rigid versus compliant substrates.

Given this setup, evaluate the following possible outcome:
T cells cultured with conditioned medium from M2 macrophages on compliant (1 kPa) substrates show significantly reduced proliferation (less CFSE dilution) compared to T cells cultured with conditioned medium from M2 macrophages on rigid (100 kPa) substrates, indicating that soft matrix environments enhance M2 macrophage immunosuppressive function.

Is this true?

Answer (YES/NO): NO